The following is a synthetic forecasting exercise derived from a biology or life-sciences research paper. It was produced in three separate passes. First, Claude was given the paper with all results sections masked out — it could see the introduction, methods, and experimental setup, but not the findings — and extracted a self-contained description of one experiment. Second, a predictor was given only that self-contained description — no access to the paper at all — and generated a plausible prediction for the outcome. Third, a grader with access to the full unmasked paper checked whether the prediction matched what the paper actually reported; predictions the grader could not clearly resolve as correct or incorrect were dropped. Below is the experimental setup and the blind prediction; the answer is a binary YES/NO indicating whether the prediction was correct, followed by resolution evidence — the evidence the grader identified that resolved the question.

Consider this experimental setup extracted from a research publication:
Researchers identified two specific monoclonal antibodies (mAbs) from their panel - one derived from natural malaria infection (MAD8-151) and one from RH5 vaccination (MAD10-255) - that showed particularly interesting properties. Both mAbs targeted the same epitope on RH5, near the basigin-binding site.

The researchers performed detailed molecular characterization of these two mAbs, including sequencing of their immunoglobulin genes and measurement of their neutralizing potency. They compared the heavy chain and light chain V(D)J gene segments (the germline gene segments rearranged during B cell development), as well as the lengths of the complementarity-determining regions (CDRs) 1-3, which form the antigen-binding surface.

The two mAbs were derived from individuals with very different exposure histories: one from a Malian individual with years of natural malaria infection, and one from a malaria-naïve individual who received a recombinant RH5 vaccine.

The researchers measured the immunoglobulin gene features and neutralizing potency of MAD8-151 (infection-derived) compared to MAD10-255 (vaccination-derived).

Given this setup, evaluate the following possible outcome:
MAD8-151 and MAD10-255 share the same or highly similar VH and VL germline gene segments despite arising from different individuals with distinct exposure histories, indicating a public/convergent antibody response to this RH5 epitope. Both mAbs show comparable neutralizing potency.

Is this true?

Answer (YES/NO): YES